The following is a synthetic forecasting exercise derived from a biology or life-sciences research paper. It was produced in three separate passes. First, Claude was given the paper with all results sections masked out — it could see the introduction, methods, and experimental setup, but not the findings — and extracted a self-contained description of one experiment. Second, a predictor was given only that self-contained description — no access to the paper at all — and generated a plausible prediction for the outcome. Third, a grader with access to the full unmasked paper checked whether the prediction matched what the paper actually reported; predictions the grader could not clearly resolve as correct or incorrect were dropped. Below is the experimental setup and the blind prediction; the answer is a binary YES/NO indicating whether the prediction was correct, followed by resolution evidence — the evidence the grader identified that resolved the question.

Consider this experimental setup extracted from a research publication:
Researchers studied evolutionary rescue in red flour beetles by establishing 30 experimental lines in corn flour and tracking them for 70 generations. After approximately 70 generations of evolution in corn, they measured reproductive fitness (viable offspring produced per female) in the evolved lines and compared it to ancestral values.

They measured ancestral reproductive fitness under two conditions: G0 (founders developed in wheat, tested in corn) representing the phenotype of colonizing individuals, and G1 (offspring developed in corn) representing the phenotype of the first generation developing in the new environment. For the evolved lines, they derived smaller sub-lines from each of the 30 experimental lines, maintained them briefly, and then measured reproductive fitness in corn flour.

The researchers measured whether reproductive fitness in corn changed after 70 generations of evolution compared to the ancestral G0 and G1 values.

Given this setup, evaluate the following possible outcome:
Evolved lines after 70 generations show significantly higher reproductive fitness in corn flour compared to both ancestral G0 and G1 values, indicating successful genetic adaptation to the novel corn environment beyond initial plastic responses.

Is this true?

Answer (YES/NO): YES